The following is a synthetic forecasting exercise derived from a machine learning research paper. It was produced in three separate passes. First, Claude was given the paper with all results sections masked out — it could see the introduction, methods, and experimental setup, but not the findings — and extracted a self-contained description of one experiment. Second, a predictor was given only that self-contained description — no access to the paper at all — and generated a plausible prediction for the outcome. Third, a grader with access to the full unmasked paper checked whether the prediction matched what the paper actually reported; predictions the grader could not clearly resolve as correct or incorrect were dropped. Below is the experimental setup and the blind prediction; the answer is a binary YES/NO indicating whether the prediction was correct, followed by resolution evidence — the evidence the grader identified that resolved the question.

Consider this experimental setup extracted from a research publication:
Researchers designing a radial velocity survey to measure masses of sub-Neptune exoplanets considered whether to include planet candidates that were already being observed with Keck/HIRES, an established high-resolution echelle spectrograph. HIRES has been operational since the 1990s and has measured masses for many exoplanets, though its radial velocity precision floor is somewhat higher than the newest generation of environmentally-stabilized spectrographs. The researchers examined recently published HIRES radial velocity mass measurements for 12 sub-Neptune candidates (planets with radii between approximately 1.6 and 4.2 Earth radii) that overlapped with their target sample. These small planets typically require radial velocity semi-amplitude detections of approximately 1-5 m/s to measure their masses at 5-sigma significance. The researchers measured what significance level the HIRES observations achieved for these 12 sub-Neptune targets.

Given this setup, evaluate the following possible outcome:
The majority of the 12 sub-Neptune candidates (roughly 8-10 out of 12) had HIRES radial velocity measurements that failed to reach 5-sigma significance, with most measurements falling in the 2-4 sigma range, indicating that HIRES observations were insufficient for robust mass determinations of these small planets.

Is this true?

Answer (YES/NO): NO